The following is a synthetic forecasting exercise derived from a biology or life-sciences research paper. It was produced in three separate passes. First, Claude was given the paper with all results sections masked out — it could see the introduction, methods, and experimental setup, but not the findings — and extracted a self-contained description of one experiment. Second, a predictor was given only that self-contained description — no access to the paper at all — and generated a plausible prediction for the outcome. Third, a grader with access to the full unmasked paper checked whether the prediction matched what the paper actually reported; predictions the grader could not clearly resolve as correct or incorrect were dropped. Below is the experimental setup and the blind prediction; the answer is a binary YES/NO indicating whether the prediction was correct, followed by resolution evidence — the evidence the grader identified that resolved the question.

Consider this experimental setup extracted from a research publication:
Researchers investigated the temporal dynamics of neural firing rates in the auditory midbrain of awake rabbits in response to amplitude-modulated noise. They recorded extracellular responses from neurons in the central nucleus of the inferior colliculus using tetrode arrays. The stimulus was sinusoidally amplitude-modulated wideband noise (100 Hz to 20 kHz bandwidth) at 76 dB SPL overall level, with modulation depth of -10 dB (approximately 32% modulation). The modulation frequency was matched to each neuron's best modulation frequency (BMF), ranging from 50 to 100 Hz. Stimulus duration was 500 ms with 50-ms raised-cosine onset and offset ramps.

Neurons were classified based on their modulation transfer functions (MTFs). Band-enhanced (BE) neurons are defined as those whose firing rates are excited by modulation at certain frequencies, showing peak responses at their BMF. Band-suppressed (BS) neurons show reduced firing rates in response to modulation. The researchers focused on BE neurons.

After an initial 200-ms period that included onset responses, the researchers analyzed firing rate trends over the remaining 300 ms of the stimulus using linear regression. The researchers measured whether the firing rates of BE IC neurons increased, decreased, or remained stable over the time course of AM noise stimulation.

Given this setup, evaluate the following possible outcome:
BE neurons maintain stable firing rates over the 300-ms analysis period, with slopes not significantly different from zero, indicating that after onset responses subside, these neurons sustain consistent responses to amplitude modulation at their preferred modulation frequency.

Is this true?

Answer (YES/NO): NO